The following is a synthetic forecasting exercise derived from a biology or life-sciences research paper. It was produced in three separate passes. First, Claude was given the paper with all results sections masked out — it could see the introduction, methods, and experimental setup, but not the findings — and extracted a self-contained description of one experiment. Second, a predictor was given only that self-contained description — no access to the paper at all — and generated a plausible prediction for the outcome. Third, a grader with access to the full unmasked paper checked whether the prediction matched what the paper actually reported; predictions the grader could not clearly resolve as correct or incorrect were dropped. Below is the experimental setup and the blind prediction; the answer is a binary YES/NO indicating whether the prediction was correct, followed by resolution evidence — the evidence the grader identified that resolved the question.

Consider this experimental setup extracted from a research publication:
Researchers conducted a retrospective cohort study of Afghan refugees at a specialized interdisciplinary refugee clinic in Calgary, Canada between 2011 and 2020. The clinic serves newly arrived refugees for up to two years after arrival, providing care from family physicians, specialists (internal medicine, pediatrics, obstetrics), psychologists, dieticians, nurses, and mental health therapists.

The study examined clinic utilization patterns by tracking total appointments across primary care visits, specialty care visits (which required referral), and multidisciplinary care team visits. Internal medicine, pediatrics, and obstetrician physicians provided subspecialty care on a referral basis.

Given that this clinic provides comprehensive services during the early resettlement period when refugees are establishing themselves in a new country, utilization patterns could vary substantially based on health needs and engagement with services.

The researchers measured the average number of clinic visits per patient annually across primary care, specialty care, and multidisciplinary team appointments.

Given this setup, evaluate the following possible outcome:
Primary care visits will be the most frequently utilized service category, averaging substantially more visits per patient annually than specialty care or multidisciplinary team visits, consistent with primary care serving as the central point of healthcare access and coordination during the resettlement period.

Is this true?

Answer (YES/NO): YES